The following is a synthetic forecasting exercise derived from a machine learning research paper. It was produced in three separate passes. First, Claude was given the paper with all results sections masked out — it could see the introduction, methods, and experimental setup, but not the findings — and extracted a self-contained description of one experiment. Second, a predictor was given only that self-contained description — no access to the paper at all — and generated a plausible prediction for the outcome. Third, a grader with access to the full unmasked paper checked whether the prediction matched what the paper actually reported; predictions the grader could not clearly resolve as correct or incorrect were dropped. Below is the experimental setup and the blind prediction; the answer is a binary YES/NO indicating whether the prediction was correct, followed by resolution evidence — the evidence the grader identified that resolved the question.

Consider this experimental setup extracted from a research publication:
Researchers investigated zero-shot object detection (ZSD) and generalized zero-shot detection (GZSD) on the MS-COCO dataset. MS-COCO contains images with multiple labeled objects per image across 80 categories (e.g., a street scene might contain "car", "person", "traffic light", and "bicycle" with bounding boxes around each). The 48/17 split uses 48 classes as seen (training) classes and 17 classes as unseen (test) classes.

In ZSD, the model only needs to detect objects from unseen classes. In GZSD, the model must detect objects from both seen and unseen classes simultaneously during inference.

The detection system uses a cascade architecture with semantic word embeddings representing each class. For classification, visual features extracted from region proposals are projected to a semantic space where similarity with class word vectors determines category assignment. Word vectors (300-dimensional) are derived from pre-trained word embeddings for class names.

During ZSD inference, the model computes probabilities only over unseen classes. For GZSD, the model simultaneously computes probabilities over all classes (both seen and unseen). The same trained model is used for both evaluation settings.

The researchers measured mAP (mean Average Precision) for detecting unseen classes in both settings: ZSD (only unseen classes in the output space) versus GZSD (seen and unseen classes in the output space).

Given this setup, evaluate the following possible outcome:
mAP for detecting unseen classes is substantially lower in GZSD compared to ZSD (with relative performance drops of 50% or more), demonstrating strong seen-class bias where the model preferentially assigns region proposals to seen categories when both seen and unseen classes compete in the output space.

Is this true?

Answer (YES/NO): YES